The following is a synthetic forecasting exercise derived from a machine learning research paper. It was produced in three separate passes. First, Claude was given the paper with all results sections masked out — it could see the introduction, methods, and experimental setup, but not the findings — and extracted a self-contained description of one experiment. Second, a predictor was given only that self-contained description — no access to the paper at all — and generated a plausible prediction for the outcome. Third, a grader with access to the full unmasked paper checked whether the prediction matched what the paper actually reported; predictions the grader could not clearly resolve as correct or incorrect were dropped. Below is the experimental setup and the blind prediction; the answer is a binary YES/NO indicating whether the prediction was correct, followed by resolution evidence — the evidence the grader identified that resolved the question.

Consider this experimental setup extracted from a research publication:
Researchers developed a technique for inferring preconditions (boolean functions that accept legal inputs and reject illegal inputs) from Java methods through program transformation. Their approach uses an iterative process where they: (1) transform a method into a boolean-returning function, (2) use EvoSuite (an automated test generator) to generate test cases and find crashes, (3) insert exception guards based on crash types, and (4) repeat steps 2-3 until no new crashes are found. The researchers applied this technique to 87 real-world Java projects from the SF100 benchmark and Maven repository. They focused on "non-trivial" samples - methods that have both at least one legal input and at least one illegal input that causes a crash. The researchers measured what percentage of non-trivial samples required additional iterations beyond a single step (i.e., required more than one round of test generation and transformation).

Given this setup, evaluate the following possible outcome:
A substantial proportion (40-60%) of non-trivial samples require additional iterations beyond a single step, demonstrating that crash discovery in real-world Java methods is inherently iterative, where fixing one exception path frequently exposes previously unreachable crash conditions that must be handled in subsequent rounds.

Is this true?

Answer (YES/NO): NO